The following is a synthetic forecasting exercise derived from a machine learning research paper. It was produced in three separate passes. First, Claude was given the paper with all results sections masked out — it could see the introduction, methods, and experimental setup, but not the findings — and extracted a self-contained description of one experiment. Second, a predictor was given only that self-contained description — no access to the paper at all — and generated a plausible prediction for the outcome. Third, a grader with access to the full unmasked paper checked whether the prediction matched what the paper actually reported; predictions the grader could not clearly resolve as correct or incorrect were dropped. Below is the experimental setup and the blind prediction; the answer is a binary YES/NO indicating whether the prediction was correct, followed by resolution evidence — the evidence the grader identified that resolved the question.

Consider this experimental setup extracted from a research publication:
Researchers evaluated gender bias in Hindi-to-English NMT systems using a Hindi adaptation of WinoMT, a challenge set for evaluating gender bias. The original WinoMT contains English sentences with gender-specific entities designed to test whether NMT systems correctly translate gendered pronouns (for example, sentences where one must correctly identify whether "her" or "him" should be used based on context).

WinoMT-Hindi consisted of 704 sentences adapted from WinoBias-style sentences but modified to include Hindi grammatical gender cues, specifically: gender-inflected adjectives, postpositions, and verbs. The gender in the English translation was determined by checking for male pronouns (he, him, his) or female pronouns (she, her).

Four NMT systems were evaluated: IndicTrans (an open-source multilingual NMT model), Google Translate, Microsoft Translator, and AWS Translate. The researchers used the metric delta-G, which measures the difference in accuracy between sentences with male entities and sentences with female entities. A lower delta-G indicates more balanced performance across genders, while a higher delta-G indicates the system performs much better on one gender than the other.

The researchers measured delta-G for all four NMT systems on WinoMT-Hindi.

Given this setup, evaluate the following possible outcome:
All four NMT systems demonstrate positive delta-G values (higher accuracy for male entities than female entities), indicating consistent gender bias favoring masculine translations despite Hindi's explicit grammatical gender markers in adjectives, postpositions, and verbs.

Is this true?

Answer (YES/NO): YES